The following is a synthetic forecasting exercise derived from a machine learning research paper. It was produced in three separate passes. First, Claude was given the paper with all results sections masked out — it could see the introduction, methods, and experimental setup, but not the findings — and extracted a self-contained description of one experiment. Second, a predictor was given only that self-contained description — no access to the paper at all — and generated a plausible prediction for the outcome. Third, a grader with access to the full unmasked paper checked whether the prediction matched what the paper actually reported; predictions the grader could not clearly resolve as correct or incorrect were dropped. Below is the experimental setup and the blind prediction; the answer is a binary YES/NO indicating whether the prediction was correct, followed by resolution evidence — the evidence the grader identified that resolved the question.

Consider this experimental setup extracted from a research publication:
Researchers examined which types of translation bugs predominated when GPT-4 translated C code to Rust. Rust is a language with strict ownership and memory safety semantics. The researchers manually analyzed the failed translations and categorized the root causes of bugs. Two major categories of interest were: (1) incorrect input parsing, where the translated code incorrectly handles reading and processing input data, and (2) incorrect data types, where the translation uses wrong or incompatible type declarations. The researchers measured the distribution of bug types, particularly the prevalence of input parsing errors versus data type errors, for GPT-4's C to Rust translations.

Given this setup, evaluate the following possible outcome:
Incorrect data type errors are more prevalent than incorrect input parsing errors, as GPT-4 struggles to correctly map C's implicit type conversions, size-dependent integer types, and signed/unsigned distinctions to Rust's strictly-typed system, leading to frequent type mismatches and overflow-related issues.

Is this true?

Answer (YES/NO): NO